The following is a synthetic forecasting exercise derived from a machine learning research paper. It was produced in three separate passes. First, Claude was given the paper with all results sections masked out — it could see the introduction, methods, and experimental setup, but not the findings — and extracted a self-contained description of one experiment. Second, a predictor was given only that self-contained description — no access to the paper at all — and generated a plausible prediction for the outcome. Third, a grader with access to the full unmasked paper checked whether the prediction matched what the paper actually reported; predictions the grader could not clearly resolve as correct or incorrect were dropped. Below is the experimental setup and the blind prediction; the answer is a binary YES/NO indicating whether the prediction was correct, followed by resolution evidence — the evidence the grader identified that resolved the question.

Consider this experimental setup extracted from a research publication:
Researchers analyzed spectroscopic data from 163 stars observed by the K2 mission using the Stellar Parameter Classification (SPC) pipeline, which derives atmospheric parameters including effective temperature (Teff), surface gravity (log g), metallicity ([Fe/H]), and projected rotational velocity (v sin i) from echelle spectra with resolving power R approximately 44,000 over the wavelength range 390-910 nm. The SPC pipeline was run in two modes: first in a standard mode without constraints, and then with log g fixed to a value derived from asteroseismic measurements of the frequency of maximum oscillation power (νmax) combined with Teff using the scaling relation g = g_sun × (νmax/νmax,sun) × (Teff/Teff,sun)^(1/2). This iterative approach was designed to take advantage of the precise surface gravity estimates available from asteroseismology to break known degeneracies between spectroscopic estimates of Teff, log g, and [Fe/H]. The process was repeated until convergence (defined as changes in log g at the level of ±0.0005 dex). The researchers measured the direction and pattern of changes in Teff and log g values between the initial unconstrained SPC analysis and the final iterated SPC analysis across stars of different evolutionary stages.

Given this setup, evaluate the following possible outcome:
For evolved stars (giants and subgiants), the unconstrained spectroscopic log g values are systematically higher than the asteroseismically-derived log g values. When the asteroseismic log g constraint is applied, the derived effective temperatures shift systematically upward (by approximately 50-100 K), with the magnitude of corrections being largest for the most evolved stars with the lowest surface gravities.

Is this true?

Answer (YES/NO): NO